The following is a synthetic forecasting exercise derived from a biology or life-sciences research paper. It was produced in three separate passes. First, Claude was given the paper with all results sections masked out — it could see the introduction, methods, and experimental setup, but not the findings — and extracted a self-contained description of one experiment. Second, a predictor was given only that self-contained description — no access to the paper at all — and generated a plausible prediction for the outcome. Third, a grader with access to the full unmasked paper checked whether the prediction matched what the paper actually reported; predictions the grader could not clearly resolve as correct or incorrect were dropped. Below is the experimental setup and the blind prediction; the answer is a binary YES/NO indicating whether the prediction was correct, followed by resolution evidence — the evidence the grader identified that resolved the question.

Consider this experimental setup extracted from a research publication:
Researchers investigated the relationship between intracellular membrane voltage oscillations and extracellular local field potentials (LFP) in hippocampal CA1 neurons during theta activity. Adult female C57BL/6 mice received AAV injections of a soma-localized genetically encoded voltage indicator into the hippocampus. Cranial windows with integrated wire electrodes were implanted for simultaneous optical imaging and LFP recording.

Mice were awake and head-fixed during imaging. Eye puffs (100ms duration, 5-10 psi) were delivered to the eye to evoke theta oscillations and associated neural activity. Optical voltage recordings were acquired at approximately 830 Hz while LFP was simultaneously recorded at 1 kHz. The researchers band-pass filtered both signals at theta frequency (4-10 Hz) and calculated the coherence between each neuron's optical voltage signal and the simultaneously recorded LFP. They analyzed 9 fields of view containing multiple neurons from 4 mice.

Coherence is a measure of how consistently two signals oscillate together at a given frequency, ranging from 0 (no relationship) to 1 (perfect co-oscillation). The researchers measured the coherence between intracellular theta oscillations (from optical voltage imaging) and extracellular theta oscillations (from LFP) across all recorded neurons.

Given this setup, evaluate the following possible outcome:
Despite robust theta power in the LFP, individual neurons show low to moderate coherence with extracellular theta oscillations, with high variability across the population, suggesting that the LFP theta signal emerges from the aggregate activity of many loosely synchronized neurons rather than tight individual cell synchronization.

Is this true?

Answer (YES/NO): YES